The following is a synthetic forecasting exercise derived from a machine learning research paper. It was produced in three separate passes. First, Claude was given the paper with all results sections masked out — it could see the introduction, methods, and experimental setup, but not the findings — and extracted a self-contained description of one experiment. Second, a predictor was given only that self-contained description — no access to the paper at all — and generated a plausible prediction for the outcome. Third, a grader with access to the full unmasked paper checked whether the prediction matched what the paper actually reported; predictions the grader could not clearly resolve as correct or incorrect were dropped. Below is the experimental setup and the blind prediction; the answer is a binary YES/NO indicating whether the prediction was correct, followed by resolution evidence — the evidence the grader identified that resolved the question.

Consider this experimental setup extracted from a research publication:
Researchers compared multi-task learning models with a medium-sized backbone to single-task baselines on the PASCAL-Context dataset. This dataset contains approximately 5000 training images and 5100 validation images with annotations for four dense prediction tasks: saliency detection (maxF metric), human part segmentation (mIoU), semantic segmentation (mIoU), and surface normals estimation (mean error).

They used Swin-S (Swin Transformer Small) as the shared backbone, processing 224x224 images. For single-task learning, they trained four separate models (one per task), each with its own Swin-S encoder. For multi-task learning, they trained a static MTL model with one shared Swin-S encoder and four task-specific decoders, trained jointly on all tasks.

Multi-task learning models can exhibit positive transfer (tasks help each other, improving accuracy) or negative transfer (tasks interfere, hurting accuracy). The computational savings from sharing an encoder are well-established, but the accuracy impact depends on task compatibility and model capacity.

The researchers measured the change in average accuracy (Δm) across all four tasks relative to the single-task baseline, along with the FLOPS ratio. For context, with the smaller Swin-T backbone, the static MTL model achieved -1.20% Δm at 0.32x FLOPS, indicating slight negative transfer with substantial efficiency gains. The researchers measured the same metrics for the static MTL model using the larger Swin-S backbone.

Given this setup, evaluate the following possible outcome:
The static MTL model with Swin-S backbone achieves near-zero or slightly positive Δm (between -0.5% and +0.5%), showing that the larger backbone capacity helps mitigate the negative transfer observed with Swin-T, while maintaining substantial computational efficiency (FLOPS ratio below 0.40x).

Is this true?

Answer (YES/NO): NO